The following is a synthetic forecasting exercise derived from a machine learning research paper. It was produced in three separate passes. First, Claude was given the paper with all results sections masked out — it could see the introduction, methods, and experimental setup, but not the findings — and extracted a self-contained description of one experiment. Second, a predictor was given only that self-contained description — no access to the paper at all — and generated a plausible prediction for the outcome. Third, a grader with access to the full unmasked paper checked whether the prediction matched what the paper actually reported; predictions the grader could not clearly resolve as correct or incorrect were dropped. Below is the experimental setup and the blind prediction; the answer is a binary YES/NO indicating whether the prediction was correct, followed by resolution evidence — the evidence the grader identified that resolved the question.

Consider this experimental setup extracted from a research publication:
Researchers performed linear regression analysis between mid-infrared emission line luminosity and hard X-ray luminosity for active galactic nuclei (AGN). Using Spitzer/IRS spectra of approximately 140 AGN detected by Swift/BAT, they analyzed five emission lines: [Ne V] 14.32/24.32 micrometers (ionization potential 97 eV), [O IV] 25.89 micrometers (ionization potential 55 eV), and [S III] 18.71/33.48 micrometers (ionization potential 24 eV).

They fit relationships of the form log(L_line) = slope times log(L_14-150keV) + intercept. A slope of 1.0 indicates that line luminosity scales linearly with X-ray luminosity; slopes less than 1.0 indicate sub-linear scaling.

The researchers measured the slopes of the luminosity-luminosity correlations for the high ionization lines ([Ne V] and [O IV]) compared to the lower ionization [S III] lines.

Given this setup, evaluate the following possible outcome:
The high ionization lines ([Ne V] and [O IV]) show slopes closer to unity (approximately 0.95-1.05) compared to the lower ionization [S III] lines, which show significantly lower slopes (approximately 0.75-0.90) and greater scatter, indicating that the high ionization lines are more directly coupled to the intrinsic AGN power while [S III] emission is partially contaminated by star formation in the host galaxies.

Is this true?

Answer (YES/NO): NO